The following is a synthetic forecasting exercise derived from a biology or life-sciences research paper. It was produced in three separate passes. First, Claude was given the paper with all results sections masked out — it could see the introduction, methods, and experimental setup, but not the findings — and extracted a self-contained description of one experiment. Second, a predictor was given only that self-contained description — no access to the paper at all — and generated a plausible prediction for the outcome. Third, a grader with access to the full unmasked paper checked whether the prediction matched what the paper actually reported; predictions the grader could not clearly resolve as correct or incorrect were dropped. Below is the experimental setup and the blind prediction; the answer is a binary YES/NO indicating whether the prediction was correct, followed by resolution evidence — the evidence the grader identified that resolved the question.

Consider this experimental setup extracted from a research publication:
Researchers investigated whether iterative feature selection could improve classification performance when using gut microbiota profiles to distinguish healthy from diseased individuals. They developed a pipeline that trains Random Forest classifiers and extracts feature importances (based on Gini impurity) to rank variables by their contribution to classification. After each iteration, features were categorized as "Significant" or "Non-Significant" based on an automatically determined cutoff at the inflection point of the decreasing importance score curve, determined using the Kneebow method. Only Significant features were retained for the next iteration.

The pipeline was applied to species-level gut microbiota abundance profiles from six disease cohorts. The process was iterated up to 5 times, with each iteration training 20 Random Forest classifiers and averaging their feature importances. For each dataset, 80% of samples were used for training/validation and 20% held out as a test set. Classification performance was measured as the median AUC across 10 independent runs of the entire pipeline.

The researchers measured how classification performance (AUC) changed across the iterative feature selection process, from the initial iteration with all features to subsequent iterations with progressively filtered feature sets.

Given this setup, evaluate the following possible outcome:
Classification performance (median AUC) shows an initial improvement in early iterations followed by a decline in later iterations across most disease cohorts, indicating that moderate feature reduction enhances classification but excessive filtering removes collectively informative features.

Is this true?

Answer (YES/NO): YES